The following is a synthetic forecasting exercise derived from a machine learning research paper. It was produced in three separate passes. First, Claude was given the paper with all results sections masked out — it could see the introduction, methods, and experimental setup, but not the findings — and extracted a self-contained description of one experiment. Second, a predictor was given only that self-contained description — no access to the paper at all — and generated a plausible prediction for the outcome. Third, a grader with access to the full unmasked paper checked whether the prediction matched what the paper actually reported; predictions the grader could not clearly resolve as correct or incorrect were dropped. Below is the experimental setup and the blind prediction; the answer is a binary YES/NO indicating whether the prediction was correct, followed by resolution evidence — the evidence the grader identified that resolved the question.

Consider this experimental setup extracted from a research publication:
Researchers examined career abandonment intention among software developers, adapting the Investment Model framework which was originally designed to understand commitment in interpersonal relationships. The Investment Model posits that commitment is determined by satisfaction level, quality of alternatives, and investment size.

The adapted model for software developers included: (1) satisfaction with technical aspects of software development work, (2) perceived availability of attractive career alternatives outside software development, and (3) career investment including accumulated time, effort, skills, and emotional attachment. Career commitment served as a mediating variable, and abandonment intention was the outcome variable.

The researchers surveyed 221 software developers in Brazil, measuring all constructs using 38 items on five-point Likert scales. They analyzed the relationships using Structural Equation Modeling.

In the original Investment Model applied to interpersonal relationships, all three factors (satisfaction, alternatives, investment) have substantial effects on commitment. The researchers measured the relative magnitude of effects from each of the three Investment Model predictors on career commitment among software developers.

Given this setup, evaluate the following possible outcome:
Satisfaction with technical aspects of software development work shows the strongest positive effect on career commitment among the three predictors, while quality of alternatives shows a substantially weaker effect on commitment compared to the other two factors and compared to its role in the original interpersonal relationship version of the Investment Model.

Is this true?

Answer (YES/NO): NO